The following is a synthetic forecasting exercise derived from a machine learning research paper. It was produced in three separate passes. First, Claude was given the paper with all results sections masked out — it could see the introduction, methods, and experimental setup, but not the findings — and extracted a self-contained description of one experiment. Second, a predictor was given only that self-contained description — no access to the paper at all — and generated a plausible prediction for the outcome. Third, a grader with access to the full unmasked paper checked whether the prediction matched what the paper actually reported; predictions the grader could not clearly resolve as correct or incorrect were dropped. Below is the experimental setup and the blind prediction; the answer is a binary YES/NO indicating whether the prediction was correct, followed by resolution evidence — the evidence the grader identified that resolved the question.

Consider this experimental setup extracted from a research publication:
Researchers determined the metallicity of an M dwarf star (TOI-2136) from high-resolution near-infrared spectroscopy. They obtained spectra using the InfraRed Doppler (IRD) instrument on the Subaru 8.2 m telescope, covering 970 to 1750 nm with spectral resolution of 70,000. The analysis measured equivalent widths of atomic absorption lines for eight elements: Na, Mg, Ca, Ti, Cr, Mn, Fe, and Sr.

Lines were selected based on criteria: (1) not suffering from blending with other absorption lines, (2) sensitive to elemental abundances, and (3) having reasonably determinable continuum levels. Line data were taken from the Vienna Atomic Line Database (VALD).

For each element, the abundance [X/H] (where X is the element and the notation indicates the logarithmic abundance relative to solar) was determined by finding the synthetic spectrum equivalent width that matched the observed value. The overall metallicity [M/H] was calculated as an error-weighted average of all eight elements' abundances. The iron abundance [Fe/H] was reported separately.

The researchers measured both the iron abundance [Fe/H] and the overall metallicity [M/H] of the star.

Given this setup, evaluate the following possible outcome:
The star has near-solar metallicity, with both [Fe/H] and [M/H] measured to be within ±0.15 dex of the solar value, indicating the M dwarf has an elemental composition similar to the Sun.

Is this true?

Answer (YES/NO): YES